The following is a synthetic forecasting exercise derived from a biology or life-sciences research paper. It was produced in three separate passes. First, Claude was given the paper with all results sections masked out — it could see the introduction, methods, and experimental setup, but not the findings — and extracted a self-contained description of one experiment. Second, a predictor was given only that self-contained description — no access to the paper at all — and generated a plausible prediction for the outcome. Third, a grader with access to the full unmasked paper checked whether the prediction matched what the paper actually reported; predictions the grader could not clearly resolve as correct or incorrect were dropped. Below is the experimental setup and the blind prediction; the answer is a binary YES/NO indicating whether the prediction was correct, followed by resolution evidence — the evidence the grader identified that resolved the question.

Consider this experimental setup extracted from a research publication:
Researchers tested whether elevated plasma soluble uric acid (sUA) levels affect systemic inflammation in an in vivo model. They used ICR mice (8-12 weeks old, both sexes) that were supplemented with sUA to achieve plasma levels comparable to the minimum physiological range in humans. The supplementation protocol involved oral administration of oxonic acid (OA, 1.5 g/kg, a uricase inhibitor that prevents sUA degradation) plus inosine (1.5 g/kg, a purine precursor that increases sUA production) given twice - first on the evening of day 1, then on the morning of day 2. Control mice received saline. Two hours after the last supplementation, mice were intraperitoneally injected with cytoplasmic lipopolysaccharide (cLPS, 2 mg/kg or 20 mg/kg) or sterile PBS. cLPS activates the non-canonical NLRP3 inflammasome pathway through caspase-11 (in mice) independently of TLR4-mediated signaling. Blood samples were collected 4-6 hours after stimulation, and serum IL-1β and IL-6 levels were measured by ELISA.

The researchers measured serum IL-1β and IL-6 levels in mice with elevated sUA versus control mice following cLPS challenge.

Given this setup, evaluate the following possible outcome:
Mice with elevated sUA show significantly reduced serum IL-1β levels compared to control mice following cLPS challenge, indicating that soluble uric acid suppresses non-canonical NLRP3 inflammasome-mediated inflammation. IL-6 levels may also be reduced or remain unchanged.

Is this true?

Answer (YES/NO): YES